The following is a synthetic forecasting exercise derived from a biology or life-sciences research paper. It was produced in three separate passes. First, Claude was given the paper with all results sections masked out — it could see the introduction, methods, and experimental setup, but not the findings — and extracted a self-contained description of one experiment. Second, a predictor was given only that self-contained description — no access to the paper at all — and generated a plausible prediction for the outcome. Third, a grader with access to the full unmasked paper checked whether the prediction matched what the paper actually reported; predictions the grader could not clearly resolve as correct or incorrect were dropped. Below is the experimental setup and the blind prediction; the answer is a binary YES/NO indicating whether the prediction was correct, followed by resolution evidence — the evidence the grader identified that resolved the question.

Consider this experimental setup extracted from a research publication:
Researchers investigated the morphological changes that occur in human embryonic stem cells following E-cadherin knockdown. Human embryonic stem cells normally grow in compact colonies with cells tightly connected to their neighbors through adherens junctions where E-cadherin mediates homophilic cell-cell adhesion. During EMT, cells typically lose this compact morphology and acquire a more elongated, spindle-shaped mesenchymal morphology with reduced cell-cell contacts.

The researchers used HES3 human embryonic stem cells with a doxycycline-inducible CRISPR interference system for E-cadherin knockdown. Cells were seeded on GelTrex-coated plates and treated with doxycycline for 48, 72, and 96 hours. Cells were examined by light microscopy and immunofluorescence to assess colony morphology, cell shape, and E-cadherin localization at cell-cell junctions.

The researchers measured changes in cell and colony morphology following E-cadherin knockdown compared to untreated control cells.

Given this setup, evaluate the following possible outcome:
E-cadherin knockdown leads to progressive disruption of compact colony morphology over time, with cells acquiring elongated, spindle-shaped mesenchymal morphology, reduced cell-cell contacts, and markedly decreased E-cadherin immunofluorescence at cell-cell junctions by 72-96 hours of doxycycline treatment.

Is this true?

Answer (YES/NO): YES